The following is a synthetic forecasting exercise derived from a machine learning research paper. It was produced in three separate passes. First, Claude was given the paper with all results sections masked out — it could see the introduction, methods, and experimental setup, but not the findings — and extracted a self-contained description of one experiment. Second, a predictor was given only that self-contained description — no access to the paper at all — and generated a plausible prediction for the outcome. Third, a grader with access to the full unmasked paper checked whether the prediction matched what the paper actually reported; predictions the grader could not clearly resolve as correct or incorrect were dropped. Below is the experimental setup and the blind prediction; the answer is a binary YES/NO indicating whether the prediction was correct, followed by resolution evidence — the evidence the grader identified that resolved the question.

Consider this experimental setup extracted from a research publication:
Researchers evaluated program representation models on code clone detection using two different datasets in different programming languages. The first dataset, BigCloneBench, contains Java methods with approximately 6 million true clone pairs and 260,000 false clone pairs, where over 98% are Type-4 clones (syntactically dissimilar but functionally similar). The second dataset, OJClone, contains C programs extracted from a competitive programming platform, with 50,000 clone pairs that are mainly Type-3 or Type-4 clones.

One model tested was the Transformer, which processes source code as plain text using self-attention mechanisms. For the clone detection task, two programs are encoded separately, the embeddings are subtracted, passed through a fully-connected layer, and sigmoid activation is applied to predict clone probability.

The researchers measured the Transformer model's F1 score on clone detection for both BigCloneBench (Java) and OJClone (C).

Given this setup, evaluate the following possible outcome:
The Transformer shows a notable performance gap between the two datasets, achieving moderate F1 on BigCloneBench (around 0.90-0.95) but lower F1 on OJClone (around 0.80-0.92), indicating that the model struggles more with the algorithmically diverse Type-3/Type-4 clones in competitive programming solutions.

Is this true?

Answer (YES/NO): NO